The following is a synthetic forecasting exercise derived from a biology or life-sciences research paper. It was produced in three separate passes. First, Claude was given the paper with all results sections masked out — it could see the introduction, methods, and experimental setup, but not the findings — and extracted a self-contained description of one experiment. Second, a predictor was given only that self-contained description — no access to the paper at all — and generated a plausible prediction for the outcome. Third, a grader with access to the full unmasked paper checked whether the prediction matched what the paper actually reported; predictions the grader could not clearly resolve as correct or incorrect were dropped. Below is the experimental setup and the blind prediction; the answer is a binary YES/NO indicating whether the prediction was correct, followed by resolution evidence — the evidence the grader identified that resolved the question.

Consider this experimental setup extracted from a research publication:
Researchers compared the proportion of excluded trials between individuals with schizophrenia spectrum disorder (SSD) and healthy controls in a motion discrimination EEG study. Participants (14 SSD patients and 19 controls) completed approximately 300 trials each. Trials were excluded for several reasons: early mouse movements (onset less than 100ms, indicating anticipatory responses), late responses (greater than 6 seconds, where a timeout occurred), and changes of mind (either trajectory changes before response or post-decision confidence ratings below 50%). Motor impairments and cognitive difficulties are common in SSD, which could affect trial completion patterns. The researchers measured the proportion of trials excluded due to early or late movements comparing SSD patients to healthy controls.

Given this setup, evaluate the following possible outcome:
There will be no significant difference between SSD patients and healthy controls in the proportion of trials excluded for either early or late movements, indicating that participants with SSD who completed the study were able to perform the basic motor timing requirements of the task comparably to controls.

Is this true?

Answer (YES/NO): NO